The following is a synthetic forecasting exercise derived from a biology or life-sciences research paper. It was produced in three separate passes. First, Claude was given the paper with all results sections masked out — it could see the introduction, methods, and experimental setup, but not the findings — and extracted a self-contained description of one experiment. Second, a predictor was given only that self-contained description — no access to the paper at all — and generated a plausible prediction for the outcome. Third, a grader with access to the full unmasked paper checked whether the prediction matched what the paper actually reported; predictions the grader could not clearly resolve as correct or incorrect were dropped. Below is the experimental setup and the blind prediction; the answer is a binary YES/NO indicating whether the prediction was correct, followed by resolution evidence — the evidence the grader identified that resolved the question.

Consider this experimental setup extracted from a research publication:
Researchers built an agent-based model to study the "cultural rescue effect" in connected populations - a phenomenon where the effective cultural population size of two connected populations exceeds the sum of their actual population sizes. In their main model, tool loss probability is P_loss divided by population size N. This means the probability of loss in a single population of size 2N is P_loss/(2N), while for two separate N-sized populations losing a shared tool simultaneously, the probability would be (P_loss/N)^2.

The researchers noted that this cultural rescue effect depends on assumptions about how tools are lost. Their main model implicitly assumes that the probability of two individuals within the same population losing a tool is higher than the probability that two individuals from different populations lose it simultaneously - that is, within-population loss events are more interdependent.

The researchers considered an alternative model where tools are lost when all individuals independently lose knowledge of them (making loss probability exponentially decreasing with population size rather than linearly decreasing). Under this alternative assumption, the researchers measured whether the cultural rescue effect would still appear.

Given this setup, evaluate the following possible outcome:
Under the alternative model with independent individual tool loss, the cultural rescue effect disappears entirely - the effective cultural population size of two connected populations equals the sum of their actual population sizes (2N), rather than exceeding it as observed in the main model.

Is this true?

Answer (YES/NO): YES